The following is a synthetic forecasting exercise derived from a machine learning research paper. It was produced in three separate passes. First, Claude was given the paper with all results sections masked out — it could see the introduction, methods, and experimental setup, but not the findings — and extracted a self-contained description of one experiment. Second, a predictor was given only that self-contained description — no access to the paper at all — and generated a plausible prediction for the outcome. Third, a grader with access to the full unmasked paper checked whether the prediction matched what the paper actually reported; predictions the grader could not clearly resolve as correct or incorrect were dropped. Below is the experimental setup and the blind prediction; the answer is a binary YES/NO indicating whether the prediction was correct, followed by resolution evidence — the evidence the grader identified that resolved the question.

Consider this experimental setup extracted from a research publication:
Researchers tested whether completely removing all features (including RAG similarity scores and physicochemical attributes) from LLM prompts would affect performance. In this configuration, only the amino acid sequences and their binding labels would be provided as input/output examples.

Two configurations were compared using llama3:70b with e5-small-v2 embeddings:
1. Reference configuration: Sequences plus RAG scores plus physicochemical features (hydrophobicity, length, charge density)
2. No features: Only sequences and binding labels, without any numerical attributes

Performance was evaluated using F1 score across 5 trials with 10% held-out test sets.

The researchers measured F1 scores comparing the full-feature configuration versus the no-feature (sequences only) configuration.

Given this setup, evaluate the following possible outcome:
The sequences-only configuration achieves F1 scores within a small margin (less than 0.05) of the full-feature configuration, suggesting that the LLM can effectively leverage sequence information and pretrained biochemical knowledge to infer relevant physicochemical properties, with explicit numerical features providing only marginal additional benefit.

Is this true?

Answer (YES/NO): YES